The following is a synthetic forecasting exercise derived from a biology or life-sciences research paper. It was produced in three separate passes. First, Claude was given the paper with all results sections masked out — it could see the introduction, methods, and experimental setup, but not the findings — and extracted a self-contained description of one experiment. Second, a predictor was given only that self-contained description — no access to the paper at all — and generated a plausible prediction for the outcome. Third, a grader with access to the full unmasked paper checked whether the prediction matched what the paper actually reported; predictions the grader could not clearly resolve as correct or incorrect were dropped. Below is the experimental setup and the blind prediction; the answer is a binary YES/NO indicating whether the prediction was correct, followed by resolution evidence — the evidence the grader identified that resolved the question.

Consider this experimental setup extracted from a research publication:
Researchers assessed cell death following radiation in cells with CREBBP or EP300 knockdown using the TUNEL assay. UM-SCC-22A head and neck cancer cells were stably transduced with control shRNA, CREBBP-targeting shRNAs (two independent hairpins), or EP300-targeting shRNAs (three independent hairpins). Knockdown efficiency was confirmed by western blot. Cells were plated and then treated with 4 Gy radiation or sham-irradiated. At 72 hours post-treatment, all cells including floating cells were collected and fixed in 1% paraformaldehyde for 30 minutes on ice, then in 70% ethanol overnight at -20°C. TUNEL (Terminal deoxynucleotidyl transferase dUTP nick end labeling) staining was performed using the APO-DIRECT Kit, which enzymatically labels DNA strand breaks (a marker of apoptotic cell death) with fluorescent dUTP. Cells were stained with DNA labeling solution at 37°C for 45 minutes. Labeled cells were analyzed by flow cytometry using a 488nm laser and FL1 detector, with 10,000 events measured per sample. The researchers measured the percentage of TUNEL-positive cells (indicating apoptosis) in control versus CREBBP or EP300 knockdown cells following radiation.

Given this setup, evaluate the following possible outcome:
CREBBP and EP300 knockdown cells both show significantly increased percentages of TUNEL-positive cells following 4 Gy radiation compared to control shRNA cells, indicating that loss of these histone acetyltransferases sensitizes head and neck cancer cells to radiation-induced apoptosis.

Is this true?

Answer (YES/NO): NO